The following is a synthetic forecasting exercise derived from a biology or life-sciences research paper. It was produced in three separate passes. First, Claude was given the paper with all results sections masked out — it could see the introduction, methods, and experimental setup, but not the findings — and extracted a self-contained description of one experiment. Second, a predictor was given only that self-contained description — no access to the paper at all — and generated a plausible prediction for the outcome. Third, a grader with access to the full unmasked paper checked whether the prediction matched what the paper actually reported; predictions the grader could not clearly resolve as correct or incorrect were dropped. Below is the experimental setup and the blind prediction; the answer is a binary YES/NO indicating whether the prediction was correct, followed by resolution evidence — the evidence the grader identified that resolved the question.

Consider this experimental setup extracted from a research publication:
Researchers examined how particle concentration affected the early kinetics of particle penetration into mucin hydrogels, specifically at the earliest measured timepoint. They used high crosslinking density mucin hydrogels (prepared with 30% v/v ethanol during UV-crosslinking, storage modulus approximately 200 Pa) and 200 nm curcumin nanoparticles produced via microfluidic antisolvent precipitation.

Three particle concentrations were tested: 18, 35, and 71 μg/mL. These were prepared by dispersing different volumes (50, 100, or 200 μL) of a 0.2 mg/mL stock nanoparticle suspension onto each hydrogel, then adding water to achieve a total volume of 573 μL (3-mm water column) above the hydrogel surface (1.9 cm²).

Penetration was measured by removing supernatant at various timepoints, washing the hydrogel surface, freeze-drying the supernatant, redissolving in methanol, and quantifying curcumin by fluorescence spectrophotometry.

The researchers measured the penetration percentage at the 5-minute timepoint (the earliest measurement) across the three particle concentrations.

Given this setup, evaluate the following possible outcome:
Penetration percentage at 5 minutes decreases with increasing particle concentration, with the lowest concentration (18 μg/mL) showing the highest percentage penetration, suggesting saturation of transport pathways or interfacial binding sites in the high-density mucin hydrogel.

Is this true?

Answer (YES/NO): YES